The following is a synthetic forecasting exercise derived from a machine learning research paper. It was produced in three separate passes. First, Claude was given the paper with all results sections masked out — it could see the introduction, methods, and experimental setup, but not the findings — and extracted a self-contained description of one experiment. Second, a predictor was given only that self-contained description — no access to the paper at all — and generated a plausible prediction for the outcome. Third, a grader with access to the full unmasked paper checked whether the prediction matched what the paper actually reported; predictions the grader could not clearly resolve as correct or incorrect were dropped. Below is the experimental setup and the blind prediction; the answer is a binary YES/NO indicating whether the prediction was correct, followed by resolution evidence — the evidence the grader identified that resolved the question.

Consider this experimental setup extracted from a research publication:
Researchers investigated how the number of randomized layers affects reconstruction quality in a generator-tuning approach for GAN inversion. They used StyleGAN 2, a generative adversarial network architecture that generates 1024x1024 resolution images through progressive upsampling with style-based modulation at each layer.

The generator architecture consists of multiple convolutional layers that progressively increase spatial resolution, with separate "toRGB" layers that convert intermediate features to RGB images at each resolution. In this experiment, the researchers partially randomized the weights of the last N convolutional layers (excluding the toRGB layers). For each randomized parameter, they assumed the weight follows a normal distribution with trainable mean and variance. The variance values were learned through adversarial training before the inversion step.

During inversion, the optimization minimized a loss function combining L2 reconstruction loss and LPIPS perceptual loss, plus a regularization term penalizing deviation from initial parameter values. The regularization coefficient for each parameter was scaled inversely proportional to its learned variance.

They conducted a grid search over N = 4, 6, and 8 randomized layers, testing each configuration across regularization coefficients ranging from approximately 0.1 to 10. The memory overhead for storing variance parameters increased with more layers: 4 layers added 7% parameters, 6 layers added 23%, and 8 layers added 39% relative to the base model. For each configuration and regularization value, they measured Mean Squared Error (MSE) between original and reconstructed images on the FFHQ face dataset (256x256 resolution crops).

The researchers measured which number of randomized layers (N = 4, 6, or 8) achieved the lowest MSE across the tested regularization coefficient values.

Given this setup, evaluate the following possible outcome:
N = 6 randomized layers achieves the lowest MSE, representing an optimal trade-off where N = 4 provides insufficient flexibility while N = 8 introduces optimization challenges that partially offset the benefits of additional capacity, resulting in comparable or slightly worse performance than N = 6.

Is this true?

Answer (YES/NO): YES